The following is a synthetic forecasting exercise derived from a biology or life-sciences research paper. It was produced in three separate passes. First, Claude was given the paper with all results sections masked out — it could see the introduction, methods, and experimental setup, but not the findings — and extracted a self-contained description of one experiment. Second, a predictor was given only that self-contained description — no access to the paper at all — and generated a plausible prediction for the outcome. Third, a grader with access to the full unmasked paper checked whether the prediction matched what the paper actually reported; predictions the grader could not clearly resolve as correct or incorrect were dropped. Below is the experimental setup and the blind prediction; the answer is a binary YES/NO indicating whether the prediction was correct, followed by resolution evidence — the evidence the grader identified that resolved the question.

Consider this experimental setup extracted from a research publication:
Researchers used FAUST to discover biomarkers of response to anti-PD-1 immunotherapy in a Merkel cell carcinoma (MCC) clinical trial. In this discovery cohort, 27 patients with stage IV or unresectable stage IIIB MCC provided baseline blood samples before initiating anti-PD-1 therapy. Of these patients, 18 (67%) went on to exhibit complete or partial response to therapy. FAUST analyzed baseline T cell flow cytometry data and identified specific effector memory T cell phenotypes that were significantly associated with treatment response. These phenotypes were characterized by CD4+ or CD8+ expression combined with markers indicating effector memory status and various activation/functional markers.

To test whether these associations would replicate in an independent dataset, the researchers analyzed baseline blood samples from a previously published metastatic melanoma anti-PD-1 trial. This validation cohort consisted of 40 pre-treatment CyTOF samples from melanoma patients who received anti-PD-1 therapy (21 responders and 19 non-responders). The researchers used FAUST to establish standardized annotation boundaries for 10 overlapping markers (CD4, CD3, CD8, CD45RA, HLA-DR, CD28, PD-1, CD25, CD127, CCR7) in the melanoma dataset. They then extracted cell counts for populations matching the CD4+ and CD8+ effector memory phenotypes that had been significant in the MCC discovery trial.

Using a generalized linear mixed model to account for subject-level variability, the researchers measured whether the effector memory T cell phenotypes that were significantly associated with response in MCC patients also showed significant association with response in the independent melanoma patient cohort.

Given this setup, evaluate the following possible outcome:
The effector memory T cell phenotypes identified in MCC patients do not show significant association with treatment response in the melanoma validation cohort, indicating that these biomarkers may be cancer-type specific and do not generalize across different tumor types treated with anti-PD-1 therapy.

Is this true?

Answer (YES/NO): NO